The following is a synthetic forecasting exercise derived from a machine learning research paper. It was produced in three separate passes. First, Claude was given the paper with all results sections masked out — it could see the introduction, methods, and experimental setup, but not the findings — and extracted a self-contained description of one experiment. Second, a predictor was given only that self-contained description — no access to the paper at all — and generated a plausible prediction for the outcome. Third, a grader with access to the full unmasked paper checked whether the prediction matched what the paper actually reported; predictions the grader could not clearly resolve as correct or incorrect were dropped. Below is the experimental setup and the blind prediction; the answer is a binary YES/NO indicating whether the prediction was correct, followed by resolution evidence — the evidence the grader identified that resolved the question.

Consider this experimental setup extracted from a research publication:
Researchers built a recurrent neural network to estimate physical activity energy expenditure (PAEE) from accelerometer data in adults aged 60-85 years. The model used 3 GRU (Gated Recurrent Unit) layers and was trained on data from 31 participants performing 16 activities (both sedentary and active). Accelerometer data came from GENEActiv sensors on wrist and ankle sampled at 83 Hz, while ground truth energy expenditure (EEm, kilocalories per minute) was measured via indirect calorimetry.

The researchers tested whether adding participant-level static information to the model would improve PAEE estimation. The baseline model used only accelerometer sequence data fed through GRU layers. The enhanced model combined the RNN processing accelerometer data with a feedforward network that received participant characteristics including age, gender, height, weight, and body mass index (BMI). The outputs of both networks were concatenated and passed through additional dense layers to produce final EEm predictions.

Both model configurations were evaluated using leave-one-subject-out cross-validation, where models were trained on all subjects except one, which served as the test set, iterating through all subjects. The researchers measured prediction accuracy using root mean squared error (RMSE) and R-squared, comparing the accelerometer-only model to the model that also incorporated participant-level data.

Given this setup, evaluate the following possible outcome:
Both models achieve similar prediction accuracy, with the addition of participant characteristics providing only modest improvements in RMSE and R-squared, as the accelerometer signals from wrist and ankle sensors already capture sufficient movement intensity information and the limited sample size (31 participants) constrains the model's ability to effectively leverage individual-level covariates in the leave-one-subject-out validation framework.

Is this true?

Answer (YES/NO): NO